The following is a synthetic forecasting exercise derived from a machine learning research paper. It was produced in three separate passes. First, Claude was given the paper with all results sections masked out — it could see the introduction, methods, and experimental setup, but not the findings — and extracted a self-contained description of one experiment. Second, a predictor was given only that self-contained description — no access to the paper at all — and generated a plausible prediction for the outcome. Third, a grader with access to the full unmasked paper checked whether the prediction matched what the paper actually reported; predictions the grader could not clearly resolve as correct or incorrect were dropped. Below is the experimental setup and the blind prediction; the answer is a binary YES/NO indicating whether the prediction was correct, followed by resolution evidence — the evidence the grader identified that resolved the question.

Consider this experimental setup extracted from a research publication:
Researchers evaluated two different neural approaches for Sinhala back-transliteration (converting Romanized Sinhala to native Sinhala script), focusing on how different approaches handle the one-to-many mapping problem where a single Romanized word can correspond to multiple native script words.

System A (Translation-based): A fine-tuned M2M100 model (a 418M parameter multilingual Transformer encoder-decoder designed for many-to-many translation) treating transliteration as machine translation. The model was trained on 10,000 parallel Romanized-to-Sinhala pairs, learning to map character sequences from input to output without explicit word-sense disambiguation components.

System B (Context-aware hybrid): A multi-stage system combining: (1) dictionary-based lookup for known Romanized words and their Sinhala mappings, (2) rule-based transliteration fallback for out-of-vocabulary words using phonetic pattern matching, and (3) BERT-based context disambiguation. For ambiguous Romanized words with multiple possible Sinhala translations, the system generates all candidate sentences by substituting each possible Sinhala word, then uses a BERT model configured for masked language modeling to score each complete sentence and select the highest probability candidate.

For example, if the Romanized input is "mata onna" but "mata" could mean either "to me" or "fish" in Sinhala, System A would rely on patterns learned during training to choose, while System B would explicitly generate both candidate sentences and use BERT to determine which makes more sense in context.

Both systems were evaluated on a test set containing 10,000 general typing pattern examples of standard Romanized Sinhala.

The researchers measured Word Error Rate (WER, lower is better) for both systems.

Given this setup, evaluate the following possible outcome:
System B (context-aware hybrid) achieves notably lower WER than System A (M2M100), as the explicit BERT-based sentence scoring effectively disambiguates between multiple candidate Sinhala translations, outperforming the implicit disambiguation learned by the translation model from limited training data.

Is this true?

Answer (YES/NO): YES